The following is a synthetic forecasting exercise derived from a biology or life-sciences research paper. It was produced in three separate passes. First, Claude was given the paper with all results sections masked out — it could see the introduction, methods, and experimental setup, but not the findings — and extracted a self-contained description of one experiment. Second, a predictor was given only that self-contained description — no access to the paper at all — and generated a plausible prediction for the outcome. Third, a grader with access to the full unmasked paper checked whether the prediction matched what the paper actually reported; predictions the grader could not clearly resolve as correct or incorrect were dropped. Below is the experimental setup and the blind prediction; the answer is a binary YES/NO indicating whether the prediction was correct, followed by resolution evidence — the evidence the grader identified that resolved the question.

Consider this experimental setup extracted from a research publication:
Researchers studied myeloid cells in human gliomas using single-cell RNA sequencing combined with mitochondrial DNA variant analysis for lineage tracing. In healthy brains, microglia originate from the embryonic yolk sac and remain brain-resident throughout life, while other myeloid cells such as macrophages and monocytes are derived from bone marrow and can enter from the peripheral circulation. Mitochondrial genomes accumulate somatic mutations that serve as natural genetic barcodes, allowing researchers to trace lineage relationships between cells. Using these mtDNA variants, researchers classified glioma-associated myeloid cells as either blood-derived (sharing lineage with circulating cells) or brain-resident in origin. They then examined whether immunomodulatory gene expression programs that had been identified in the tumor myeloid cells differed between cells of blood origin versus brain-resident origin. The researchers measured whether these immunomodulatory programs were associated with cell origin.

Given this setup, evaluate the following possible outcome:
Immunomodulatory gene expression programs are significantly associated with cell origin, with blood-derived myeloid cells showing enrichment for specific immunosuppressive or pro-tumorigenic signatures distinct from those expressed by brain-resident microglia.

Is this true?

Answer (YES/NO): NO